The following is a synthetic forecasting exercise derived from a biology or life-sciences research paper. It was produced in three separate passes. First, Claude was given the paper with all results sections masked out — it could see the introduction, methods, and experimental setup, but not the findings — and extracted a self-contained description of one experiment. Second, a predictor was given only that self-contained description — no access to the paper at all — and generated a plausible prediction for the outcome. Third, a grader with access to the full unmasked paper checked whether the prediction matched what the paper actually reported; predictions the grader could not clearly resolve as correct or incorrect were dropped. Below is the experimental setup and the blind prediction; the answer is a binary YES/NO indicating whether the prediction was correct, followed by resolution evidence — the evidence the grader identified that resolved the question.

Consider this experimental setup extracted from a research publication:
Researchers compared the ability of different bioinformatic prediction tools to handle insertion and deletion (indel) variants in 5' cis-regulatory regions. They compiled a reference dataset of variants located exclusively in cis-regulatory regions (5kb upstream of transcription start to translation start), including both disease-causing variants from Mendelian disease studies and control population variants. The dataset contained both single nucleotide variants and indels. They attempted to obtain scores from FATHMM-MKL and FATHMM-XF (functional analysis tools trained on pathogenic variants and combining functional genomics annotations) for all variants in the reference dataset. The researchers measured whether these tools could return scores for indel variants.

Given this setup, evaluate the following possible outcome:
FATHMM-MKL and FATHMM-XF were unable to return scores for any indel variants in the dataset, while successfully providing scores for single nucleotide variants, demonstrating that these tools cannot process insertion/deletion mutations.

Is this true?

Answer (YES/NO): YES